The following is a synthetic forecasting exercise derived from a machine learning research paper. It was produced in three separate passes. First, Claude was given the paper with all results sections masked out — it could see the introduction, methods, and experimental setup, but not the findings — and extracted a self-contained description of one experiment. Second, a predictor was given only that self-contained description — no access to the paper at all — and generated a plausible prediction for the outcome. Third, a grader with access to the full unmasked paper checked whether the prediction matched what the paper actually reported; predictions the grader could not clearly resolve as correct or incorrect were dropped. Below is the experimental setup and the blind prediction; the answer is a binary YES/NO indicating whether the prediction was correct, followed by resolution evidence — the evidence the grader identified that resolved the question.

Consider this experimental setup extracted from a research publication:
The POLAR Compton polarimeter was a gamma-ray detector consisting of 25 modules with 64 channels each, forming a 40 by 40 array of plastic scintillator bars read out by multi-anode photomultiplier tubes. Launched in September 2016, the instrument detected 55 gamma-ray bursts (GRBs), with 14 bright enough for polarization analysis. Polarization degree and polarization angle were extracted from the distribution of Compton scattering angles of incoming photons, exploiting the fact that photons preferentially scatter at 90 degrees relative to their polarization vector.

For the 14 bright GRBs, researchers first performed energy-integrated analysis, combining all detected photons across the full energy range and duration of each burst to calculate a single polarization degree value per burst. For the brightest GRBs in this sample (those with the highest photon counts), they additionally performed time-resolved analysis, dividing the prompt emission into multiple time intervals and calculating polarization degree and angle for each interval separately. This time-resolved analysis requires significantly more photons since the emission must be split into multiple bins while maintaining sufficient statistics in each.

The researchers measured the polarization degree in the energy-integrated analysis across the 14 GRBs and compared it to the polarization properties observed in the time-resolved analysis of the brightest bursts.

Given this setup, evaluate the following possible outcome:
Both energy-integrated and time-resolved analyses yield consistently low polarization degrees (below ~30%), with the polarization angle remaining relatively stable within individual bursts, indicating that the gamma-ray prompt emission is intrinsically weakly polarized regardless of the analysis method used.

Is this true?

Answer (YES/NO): NO